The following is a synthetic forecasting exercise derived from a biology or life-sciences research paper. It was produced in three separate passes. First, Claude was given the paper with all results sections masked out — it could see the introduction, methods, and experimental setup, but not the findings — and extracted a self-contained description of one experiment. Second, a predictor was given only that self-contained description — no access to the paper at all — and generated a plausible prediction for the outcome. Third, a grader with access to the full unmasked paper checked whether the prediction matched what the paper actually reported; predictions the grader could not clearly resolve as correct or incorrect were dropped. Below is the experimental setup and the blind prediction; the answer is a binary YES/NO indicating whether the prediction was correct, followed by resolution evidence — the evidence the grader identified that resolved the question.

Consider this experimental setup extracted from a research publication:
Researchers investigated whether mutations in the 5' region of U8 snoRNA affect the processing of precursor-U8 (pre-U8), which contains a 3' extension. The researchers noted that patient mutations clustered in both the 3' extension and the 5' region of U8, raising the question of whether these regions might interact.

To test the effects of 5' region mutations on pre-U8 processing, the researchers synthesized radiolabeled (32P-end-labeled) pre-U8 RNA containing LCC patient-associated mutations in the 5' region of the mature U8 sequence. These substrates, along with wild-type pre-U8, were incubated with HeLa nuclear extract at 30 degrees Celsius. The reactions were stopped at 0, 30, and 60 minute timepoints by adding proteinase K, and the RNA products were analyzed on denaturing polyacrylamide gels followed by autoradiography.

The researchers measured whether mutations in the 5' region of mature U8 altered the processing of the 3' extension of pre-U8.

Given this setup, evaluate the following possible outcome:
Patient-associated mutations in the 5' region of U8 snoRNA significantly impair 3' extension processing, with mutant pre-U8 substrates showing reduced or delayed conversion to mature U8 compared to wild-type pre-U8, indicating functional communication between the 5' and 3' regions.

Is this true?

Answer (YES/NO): NO